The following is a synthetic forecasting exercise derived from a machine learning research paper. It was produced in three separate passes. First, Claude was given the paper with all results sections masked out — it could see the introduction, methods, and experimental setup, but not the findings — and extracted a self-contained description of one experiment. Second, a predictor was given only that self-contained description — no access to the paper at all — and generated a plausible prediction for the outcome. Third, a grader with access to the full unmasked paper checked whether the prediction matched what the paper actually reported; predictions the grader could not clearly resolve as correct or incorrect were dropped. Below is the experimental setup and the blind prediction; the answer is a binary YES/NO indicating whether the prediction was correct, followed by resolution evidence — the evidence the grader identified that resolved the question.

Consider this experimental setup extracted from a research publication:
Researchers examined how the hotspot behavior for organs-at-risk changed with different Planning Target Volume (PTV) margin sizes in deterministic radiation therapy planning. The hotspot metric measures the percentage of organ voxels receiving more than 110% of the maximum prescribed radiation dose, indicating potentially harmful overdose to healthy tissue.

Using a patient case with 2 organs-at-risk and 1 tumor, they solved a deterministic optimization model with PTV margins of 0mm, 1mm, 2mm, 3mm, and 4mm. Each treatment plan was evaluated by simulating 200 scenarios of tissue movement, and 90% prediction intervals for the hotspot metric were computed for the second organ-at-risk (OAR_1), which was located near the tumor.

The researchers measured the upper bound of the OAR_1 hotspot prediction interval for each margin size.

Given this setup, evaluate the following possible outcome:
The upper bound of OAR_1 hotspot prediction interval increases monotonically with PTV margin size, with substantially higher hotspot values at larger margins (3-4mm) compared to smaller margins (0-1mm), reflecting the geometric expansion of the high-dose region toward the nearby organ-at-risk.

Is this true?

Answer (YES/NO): YES